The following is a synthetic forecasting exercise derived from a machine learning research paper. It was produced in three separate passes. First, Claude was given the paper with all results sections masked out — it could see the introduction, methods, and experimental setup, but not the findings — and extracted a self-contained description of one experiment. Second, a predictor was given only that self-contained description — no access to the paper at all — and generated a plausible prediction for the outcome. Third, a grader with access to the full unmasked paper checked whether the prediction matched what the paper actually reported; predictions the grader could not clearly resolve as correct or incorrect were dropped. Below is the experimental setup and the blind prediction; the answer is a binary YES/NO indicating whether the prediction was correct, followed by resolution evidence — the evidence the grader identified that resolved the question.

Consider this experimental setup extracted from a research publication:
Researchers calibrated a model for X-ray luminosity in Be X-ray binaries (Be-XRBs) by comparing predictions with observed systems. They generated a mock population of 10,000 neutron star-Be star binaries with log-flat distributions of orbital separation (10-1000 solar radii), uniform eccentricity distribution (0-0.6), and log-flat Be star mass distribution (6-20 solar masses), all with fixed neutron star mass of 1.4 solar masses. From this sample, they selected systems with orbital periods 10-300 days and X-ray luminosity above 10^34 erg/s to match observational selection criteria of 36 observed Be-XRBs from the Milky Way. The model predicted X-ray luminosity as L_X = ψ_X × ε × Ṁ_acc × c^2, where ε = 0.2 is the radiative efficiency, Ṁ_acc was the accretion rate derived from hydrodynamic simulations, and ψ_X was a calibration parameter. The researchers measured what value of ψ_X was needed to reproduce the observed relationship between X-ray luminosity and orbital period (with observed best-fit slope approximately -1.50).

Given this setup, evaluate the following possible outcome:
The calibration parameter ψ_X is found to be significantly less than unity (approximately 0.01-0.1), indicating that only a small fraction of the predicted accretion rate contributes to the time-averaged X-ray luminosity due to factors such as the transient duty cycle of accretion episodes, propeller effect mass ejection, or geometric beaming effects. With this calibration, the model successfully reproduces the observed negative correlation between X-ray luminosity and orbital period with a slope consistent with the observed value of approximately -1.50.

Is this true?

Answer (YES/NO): NO